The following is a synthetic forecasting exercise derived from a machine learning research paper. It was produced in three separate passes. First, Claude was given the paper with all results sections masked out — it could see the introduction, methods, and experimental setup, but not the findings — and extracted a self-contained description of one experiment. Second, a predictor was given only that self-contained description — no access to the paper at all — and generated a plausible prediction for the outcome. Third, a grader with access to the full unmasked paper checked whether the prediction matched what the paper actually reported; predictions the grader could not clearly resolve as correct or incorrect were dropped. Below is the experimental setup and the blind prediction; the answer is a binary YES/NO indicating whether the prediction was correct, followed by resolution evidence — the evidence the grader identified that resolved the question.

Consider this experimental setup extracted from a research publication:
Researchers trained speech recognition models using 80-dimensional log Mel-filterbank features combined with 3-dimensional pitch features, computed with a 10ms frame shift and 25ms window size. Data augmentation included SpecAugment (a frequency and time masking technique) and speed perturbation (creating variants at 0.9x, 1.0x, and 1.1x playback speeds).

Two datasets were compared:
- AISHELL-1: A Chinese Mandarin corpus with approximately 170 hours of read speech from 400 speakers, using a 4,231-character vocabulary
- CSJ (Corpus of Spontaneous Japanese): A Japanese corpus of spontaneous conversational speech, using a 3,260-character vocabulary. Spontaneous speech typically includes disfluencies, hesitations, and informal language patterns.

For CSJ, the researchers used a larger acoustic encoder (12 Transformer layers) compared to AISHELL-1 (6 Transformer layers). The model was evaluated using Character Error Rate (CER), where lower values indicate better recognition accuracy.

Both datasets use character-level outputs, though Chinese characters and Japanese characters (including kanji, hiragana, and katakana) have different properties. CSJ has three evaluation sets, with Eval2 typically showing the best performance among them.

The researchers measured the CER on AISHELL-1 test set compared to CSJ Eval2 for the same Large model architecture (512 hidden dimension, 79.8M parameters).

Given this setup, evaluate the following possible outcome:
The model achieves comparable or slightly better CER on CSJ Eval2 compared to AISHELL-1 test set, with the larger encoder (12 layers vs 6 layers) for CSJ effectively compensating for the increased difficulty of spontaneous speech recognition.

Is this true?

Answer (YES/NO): NO